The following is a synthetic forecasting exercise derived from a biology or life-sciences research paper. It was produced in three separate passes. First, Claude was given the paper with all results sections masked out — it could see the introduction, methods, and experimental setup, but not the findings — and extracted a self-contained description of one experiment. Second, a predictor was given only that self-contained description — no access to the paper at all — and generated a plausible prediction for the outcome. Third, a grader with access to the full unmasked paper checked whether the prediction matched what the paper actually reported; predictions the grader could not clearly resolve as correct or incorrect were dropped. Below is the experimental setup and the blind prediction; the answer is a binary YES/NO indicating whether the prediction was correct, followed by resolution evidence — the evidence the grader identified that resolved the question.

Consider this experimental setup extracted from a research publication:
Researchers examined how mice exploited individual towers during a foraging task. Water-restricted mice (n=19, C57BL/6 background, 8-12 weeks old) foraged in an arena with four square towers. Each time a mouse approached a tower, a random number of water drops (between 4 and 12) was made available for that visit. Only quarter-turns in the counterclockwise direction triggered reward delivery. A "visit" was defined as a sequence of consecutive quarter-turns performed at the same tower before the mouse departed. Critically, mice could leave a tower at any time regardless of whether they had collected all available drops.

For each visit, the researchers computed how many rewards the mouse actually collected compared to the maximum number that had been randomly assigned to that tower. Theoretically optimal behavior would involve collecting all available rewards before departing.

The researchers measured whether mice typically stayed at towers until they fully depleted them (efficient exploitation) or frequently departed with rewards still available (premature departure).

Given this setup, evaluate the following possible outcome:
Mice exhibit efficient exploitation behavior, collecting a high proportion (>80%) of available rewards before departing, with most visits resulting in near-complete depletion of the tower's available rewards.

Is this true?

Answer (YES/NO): NO